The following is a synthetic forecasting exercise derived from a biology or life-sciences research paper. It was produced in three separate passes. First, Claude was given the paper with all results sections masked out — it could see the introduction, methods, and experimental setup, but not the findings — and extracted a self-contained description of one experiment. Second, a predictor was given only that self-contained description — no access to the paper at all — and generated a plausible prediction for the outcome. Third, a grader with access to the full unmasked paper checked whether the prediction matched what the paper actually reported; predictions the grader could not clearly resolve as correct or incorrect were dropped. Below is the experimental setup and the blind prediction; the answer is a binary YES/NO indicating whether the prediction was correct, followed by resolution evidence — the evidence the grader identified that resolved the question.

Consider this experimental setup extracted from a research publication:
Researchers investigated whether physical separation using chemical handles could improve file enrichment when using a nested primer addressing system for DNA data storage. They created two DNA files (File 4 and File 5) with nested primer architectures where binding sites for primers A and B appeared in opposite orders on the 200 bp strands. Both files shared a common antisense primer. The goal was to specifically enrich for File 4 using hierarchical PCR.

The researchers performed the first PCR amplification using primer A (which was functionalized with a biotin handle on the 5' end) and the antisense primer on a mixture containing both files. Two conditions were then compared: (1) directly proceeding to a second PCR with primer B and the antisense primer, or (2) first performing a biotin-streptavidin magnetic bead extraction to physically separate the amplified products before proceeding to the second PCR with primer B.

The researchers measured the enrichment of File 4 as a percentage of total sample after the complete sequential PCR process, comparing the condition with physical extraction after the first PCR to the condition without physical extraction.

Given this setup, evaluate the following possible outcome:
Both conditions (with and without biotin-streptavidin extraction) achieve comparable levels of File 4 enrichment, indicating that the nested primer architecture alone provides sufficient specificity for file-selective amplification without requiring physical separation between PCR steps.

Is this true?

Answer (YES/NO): NO